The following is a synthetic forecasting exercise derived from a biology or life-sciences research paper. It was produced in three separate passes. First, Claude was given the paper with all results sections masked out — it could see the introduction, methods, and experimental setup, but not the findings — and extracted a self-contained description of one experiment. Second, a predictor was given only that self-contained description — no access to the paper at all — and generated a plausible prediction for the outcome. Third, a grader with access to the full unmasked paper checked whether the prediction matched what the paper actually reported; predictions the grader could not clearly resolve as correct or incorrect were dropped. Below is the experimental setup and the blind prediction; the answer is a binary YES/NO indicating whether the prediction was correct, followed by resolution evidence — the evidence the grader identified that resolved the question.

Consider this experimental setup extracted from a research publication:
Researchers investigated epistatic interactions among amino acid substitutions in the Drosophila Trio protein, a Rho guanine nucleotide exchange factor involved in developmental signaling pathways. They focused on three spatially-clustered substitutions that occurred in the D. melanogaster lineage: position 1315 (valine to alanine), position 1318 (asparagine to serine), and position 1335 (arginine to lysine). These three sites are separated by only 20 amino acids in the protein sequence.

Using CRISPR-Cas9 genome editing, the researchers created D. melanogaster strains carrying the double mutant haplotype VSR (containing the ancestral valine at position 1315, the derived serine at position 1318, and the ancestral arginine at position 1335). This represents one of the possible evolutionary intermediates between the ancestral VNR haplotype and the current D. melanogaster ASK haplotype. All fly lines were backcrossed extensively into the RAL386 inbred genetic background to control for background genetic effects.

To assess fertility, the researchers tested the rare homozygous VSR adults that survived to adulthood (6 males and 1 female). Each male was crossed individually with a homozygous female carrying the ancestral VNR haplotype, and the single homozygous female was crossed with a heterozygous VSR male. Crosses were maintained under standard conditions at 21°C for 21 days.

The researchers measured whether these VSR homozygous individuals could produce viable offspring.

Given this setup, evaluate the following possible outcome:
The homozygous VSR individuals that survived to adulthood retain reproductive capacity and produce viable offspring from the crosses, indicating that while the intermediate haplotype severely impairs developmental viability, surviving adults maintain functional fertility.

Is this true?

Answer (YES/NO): NO